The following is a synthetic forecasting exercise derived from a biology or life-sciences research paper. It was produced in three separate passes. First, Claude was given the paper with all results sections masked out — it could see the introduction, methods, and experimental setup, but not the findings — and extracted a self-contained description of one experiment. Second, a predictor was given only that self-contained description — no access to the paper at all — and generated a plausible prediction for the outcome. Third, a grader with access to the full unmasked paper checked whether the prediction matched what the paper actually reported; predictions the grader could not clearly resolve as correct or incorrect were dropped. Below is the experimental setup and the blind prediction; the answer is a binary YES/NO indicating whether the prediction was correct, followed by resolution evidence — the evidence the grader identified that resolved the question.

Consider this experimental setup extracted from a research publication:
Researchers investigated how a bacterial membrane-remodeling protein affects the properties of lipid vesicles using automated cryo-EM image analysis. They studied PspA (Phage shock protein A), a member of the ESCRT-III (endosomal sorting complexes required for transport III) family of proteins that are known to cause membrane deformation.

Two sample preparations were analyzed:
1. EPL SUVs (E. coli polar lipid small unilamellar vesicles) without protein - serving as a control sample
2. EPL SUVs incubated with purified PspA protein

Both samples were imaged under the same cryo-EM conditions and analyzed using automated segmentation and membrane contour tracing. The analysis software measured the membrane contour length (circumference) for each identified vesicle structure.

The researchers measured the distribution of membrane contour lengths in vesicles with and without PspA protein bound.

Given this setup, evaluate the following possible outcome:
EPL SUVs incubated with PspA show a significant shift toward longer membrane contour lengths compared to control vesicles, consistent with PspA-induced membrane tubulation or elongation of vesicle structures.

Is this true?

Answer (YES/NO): NO